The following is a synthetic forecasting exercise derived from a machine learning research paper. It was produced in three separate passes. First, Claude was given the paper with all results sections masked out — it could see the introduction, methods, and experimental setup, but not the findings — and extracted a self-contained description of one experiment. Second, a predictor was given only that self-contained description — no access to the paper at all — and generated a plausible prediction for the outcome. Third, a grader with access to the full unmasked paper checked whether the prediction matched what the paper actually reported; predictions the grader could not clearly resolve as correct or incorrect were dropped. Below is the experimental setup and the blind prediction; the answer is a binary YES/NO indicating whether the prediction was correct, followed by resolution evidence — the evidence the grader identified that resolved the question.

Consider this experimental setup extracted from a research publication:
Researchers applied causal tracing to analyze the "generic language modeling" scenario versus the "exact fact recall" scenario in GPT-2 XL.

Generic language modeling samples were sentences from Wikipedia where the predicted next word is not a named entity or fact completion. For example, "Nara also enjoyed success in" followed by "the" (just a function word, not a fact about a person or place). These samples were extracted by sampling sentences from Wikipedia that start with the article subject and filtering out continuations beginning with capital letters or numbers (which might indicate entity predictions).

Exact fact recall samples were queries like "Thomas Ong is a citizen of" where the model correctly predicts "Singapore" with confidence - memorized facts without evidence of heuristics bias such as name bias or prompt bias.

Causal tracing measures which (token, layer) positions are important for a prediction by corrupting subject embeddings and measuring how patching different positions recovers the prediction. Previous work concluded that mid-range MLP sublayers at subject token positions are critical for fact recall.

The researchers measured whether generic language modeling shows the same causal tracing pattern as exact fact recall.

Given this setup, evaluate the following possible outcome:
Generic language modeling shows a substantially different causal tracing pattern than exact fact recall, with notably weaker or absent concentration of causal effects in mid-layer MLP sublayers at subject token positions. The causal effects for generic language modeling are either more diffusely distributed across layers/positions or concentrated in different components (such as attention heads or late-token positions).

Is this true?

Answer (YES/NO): YES